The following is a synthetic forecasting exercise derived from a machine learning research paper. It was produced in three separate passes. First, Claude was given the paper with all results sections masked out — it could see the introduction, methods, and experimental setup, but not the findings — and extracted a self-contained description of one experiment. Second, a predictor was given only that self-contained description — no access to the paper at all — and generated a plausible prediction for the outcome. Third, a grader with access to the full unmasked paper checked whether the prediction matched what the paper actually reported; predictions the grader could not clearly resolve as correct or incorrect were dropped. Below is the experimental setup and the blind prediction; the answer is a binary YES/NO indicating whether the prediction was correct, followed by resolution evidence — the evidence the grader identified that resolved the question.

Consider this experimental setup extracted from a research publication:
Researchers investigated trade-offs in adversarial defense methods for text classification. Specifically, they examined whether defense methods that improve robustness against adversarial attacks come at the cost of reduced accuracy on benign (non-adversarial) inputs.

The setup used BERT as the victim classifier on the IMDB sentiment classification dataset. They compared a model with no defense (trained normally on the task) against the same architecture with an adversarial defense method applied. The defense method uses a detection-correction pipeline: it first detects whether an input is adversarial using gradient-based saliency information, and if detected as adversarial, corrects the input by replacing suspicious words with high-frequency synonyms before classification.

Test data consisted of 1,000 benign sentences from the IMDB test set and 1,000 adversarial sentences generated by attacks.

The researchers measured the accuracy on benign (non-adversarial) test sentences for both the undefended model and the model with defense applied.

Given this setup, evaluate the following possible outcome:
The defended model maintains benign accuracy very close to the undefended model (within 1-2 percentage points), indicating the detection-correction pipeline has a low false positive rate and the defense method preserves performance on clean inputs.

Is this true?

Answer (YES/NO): NO